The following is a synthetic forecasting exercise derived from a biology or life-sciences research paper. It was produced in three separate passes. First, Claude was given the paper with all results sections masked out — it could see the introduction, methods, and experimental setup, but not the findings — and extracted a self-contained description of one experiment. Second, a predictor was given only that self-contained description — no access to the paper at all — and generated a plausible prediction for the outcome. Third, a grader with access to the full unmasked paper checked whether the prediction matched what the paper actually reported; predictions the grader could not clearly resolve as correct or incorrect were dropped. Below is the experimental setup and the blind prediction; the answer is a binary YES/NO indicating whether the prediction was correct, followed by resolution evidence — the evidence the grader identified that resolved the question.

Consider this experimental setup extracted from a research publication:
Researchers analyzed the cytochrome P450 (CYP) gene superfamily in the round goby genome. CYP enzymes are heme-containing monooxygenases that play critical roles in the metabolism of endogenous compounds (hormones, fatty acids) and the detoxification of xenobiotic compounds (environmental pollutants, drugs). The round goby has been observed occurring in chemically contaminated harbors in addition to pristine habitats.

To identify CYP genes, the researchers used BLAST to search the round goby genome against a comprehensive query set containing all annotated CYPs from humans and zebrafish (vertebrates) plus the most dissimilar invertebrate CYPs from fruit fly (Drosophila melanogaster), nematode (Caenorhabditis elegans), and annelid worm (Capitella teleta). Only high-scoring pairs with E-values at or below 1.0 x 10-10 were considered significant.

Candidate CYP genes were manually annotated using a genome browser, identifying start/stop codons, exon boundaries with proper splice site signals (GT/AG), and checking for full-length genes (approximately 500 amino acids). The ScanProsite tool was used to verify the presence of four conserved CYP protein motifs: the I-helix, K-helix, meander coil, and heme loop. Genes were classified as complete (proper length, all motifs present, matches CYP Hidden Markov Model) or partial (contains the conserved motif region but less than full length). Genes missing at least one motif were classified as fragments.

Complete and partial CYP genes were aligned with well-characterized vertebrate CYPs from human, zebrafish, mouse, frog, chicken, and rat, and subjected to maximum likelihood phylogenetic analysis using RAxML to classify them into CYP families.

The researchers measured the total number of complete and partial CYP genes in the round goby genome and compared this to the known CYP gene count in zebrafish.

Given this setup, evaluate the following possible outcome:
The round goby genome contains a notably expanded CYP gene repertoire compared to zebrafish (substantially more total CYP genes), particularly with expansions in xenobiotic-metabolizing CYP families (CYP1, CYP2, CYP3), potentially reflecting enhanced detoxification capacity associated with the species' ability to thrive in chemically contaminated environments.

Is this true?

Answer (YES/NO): NO